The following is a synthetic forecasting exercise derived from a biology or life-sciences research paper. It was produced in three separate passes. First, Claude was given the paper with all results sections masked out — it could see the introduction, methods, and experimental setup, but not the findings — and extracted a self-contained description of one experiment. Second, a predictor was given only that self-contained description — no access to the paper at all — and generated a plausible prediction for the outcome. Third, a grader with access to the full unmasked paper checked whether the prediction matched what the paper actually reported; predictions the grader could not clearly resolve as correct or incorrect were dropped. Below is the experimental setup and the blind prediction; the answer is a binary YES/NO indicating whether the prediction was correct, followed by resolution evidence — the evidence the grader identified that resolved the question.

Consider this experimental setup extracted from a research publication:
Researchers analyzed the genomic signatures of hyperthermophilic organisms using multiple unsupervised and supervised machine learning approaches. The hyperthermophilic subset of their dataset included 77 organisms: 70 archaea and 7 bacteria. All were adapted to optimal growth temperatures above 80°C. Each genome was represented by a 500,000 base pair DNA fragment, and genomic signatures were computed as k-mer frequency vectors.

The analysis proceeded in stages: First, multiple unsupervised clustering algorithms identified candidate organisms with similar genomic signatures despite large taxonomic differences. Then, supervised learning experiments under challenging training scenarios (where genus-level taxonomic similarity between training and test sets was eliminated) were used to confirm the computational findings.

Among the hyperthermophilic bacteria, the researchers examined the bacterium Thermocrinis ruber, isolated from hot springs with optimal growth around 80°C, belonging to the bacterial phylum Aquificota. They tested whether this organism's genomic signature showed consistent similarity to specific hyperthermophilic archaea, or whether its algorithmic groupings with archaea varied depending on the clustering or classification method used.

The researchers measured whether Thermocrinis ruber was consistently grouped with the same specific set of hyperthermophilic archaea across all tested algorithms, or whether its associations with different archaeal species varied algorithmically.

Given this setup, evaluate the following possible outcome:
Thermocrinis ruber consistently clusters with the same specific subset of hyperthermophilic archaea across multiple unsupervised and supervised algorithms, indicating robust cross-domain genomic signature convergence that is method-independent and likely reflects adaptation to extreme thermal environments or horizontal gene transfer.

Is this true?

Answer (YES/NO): YES